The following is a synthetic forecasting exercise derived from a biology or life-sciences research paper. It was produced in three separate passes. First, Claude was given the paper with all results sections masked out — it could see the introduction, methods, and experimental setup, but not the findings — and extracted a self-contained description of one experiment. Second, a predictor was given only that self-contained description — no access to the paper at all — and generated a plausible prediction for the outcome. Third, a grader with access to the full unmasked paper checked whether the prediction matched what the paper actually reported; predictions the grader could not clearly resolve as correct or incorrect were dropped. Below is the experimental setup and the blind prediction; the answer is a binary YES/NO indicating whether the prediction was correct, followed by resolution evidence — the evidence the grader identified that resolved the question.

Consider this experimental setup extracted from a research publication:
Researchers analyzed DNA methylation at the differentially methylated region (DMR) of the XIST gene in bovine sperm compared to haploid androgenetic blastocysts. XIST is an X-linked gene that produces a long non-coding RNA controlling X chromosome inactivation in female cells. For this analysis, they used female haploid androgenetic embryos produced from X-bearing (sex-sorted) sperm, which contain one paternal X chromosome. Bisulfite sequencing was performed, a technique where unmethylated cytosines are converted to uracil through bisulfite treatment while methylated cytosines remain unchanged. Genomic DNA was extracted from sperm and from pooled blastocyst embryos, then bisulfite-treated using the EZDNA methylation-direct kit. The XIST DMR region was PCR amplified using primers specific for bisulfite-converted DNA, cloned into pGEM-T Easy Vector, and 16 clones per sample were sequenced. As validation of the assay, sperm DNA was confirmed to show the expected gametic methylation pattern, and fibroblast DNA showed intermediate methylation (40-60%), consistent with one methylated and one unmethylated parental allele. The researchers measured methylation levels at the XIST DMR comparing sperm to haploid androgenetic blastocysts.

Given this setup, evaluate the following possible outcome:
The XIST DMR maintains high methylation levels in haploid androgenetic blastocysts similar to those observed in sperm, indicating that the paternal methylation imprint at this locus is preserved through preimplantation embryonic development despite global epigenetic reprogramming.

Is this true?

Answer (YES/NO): NO